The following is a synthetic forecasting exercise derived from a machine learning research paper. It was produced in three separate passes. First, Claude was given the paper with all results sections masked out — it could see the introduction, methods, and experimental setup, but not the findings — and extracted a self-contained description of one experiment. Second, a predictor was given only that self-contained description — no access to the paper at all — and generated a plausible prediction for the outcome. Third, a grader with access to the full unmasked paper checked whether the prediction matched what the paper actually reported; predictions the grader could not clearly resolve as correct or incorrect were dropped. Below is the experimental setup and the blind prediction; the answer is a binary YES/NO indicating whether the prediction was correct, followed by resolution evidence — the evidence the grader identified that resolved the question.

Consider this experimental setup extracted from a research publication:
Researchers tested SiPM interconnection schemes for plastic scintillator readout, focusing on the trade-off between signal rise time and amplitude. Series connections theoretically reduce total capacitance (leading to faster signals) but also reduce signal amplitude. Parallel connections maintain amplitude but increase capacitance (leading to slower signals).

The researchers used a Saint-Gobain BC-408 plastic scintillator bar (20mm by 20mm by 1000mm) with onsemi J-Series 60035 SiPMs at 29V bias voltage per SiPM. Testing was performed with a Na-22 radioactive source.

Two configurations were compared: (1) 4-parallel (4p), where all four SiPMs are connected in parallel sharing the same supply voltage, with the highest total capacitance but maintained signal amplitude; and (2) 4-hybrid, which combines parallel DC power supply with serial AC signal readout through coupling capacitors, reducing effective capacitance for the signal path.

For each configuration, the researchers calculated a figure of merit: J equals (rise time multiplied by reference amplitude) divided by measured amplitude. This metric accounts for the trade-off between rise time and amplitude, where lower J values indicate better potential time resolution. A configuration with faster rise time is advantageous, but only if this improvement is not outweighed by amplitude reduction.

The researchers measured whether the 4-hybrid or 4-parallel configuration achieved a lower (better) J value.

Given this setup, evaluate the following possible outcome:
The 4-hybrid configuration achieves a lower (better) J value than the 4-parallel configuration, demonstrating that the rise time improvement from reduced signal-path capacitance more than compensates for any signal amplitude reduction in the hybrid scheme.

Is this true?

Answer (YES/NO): YES